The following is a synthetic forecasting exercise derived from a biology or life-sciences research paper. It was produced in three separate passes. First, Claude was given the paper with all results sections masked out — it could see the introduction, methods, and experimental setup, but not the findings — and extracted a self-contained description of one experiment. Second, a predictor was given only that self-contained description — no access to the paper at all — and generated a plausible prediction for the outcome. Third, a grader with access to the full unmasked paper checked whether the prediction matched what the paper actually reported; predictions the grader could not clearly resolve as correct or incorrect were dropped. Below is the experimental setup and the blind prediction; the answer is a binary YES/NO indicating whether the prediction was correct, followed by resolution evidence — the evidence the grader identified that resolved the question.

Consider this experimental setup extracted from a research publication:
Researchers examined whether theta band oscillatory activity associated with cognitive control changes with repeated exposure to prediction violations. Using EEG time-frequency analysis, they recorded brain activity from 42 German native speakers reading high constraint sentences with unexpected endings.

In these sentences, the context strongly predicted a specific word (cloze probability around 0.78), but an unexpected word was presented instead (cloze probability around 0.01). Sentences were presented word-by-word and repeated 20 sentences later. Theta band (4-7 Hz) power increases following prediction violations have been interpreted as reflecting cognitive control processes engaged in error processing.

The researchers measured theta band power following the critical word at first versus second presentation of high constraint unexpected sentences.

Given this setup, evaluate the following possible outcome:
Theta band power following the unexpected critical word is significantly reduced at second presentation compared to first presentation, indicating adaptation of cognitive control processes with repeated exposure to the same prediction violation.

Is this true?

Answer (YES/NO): YES